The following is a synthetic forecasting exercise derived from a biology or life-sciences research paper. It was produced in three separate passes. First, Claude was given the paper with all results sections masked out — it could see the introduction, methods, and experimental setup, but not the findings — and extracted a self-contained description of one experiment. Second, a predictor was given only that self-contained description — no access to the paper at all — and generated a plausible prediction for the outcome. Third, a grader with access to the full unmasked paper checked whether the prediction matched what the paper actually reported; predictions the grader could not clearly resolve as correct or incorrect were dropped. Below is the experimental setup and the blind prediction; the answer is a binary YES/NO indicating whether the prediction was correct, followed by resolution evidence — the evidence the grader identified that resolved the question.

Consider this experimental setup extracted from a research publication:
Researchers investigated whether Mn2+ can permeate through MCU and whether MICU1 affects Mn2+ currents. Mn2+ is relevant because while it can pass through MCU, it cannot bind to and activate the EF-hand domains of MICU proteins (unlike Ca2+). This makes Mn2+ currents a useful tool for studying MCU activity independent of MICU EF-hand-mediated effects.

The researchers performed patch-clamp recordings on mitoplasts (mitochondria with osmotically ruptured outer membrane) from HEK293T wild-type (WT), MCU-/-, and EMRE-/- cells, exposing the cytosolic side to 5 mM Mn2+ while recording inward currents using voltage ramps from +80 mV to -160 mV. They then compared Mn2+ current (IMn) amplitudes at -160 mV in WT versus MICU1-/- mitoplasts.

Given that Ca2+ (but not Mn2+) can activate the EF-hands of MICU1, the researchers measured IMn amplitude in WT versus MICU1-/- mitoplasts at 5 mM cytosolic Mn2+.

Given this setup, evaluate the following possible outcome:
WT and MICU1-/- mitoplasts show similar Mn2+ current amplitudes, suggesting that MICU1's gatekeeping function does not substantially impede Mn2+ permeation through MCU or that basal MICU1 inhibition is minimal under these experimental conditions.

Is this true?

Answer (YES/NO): NO